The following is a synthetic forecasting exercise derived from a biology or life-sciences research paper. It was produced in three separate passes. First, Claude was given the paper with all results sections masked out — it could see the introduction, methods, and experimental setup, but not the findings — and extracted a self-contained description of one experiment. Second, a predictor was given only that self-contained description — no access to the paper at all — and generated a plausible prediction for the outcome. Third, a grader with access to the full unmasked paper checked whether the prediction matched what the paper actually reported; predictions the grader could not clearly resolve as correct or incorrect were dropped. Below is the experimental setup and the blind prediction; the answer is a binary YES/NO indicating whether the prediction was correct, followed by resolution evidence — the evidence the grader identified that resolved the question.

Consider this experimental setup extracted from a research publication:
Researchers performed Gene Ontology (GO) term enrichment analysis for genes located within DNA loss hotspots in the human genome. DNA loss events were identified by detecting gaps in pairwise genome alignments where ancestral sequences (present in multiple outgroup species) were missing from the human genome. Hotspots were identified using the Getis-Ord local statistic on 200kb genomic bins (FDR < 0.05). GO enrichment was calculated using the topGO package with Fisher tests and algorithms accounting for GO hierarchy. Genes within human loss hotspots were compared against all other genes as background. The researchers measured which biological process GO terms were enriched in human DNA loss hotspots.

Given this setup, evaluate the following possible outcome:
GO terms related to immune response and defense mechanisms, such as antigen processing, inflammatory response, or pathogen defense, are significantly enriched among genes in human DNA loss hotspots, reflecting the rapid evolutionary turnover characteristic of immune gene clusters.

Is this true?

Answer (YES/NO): NO